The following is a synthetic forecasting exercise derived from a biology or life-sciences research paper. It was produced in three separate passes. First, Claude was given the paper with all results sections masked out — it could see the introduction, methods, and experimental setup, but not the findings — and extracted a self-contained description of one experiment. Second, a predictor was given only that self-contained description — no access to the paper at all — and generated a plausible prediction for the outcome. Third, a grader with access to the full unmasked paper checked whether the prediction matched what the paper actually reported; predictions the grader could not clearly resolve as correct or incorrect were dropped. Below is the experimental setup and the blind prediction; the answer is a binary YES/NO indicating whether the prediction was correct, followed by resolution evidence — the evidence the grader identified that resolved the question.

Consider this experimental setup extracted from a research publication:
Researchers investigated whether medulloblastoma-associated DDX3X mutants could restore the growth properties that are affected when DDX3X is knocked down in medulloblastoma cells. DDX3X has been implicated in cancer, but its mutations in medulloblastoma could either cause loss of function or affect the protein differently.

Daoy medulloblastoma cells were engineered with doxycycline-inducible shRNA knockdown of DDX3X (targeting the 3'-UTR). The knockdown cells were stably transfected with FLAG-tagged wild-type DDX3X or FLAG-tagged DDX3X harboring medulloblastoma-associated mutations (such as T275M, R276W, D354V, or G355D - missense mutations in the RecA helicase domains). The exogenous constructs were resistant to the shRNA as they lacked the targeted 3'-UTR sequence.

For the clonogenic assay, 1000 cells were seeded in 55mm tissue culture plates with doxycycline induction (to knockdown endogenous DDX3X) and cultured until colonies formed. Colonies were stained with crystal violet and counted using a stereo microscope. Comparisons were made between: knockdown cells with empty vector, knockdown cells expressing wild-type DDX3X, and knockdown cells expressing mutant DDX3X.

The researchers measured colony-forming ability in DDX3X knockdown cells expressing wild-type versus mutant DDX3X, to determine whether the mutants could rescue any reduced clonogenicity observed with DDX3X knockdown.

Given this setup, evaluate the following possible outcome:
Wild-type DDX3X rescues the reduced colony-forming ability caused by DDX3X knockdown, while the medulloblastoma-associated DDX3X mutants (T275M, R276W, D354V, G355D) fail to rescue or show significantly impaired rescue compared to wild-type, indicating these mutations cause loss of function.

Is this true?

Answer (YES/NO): NO